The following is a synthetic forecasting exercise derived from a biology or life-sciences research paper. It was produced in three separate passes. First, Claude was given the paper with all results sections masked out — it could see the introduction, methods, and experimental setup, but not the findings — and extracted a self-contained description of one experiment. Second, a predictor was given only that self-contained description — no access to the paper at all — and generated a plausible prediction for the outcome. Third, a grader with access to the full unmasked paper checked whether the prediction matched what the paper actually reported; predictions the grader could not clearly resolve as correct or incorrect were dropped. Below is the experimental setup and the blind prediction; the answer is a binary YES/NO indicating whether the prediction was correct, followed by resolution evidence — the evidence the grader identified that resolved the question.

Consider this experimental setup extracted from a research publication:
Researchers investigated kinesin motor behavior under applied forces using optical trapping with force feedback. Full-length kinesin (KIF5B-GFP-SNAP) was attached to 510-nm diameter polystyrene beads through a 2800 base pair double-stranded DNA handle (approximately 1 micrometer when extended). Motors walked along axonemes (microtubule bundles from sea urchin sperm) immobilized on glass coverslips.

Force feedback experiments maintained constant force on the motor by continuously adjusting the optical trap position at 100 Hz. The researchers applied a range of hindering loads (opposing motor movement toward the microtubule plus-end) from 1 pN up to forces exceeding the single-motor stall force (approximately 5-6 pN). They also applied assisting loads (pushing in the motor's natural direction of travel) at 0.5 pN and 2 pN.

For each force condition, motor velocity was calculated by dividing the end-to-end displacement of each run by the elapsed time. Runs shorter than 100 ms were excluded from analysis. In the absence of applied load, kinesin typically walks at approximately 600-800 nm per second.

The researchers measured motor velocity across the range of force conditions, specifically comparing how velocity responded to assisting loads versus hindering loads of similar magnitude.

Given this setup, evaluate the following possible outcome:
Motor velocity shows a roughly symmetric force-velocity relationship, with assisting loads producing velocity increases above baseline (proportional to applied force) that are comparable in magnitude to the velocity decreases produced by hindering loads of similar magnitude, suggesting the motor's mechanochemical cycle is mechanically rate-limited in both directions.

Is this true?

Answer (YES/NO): NO